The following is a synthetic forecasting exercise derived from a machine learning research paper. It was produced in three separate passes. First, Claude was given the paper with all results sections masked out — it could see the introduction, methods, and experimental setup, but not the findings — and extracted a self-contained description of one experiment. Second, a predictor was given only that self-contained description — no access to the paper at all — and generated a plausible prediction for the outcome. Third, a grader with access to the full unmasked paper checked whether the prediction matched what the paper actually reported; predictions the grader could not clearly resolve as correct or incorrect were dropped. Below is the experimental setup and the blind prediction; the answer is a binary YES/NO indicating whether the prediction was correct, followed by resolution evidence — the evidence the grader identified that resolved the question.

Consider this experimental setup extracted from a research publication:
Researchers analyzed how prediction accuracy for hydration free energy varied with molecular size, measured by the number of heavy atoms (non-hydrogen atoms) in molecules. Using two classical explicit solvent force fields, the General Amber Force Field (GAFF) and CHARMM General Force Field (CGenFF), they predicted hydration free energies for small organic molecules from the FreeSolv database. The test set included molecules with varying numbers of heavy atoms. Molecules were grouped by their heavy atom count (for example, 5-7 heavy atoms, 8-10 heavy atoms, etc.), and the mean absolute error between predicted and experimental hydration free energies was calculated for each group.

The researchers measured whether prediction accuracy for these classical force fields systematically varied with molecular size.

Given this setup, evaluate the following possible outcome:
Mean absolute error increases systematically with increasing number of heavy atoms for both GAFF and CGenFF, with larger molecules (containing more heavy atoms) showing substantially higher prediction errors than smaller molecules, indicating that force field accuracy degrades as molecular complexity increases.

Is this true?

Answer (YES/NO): NO